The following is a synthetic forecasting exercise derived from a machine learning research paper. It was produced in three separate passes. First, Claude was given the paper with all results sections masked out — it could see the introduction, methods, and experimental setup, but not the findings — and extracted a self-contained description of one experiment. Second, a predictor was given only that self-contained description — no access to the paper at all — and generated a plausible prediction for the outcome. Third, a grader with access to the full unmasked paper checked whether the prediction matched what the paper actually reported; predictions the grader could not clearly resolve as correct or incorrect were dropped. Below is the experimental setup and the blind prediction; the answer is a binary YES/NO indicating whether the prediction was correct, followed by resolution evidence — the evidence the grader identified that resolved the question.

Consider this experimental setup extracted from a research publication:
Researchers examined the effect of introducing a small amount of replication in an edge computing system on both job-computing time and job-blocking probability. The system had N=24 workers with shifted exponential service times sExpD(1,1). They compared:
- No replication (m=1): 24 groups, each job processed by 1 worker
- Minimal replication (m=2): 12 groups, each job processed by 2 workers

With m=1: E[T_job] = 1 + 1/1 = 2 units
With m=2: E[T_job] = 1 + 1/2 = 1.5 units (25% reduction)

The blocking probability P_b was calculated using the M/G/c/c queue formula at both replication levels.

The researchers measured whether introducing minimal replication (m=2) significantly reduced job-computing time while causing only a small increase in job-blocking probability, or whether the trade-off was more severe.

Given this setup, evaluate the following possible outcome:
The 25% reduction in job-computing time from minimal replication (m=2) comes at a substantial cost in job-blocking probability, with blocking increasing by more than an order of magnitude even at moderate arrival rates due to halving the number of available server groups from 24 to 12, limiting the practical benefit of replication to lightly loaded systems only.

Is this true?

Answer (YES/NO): NO